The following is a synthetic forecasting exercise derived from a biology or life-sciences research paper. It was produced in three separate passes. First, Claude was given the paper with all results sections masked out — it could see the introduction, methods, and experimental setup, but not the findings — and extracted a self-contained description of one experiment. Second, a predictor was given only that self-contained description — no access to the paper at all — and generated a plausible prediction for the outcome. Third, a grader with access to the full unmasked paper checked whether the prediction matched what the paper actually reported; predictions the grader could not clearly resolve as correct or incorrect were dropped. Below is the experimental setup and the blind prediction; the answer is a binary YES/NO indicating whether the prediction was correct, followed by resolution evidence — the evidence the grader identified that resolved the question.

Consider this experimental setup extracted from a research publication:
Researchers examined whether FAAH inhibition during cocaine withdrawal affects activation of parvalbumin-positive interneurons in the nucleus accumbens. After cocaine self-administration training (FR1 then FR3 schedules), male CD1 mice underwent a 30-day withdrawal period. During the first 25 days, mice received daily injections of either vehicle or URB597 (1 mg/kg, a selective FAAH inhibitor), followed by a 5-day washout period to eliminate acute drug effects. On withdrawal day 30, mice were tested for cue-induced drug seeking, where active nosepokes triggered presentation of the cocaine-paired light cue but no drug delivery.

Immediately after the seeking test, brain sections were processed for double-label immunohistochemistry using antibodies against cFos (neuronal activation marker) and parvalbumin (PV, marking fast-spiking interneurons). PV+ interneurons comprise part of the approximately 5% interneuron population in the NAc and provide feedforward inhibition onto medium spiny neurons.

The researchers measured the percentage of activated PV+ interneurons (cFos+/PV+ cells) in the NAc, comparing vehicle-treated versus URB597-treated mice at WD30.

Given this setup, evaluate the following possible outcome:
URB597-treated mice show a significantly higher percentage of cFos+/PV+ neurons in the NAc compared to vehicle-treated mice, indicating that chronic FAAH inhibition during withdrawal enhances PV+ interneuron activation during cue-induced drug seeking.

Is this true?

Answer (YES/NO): NO